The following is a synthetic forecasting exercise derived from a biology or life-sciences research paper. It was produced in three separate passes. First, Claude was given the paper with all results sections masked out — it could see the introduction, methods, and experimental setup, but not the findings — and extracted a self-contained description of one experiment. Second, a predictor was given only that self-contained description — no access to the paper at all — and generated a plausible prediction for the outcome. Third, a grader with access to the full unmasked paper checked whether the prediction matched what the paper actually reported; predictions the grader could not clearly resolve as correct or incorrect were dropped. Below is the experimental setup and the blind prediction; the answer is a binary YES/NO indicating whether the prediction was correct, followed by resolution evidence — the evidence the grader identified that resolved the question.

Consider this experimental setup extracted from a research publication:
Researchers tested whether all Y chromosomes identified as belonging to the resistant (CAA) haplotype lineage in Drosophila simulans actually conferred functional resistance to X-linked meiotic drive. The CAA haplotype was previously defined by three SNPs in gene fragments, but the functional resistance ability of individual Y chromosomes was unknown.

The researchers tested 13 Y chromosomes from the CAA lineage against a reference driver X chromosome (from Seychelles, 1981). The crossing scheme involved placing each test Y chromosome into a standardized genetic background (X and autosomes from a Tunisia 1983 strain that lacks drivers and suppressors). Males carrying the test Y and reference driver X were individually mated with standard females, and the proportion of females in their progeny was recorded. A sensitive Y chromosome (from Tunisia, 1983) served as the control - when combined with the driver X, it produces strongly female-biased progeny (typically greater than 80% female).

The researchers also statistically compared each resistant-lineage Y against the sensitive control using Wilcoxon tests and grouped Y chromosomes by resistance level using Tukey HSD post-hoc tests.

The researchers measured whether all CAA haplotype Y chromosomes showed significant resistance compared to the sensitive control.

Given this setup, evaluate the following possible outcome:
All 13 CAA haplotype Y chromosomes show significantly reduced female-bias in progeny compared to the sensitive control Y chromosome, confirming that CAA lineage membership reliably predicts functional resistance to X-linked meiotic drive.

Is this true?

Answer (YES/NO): NO